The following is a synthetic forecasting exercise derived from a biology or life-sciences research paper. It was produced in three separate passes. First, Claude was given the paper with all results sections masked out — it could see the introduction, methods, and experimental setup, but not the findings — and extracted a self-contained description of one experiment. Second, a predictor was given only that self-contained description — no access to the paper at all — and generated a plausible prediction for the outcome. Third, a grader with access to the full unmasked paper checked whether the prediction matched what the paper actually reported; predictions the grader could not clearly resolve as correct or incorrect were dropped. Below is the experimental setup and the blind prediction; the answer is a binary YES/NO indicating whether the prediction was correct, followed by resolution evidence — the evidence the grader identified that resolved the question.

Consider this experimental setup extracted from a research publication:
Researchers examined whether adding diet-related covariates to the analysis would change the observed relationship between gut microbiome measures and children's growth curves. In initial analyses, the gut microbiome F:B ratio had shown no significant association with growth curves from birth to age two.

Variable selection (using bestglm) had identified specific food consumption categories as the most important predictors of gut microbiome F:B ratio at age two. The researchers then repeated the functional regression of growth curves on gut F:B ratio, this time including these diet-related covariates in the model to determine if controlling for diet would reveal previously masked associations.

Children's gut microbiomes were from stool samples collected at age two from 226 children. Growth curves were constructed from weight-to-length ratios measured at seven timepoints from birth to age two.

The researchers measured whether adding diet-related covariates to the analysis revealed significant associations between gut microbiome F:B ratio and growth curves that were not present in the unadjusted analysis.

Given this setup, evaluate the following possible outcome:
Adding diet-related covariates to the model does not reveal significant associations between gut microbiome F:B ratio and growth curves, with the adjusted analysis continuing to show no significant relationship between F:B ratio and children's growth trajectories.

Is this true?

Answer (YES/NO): YES